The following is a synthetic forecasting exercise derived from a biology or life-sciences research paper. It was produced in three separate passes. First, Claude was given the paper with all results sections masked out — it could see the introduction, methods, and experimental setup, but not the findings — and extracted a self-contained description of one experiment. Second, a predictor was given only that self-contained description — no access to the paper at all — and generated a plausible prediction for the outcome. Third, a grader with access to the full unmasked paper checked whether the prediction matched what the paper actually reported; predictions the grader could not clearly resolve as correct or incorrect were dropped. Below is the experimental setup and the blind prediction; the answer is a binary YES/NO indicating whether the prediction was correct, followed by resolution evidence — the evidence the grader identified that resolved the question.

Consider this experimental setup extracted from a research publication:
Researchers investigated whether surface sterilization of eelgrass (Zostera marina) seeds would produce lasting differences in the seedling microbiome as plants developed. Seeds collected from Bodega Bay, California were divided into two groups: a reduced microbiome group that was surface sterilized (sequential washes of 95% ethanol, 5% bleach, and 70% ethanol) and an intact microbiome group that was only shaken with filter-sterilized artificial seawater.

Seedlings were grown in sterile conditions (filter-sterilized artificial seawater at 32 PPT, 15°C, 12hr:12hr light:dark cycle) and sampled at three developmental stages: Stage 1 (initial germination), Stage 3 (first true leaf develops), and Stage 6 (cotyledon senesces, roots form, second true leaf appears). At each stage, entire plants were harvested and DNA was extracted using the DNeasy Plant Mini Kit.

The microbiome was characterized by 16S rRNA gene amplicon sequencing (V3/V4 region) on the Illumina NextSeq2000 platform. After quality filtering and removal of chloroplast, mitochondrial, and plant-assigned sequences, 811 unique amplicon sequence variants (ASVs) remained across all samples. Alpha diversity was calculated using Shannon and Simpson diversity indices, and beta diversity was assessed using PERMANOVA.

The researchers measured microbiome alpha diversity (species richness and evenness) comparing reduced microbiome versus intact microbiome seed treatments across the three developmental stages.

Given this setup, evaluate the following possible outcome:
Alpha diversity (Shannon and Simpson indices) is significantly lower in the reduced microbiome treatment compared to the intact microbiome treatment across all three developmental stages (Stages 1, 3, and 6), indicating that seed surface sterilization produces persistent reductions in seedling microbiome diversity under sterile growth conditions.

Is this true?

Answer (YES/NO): YES